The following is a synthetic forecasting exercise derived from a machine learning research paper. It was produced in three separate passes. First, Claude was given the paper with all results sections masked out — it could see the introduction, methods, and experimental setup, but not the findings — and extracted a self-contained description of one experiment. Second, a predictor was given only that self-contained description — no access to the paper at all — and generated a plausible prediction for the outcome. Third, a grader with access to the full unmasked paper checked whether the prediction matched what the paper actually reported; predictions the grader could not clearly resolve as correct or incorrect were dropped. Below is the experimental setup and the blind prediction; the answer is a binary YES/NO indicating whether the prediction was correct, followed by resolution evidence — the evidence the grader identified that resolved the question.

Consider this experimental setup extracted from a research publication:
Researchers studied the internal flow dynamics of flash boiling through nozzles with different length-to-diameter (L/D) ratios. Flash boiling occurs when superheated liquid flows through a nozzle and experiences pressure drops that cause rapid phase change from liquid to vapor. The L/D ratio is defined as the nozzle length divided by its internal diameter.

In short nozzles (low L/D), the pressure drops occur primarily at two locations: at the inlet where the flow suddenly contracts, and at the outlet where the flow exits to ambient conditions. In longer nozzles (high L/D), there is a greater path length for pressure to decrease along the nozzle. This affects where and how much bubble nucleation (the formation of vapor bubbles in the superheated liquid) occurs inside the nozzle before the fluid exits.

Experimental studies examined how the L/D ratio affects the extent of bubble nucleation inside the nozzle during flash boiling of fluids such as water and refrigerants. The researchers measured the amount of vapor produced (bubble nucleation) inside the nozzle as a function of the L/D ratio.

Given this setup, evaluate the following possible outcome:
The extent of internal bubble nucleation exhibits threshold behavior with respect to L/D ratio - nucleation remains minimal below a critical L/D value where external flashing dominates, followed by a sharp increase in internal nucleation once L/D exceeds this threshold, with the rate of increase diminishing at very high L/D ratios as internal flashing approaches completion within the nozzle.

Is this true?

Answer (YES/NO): NO